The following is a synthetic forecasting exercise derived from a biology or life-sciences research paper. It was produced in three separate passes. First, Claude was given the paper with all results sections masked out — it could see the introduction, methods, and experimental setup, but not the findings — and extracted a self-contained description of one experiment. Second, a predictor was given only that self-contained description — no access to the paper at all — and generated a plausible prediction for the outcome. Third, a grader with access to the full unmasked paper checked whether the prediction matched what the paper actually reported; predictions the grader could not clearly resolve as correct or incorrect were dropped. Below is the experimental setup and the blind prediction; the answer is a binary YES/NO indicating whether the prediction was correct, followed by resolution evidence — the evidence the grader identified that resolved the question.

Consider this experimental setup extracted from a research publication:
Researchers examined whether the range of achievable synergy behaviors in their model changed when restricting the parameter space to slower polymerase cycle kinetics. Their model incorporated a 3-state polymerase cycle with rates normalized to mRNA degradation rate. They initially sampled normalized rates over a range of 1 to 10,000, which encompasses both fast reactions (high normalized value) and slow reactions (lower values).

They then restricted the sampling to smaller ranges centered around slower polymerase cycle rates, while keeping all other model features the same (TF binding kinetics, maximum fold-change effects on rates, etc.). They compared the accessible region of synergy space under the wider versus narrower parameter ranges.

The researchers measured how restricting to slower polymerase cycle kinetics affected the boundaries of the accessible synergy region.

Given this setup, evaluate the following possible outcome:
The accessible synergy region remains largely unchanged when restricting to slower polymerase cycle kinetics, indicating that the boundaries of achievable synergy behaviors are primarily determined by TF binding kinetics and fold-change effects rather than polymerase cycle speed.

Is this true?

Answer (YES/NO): NO